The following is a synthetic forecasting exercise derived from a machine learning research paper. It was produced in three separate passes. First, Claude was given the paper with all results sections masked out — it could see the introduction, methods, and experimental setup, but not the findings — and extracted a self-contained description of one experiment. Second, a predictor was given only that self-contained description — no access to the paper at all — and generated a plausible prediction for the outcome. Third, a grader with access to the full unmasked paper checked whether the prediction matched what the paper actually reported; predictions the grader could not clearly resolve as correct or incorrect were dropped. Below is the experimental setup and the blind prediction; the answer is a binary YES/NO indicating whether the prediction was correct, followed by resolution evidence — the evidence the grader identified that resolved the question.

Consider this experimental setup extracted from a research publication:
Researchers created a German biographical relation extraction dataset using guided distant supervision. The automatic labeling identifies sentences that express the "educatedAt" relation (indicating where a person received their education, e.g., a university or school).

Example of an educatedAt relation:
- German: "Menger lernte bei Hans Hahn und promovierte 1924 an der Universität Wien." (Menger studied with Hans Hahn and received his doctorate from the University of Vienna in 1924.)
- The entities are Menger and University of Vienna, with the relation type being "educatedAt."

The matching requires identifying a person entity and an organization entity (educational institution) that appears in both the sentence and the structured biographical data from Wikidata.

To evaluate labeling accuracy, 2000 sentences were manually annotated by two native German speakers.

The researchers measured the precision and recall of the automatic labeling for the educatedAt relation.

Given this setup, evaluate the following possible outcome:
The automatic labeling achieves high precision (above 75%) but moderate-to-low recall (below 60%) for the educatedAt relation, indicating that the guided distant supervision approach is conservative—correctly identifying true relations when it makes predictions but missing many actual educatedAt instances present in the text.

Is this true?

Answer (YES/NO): NO